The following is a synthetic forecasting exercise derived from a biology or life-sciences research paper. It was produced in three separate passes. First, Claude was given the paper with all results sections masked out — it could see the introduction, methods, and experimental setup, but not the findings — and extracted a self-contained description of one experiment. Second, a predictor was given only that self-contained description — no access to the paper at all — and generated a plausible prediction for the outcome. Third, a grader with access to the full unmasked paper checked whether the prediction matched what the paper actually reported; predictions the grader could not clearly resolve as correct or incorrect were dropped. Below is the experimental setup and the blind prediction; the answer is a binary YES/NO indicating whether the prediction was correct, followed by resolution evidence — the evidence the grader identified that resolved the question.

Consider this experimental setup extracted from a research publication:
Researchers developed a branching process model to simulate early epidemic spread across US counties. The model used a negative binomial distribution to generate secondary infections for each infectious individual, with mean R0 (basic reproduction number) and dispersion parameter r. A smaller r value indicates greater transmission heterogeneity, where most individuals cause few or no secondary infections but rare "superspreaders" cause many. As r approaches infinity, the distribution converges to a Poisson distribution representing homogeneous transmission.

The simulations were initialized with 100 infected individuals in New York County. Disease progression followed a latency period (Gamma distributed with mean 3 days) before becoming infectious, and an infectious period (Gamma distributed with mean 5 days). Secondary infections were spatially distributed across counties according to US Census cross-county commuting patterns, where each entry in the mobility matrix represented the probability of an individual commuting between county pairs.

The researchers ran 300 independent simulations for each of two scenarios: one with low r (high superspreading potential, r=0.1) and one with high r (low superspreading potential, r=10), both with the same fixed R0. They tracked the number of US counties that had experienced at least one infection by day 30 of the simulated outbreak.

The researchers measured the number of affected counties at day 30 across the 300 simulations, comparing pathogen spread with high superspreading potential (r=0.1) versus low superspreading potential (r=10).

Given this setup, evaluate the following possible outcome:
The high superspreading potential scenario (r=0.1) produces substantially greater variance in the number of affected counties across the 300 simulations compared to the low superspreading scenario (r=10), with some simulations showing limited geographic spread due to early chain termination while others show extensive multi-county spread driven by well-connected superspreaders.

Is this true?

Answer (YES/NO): YES